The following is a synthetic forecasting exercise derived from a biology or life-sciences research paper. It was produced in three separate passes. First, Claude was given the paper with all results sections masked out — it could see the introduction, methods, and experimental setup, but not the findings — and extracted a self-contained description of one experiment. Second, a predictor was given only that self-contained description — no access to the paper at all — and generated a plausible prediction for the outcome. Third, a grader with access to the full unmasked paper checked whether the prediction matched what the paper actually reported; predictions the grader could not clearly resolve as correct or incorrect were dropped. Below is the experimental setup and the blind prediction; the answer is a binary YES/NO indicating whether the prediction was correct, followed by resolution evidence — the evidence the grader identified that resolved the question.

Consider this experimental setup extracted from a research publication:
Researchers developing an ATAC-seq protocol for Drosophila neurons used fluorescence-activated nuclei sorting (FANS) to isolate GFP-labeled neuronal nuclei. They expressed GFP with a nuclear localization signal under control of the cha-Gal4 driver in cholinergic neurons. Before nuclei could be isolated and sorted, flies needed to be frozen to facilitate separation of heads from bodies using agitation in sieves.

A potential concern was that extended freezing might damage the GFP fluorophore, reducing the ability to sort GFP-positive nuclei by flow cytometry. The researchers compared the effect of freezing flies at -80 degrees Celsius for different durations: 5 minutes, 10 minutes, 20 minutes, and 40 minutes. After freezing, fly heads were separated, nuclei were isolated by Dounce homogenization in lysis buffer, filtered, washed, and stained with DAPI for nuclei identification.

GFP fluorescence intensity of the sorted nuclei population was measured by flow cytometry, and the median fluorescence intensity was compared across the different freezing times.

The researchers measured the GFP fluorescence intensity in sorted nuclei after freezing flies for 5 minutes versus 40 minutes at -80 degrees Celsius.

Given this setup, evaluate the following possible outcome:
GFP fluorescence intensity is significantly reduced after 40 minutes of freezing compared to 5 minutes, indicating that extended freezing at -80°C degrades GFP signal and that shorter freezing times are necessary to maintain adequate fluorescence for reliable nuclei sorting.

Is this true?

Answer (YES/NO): YES